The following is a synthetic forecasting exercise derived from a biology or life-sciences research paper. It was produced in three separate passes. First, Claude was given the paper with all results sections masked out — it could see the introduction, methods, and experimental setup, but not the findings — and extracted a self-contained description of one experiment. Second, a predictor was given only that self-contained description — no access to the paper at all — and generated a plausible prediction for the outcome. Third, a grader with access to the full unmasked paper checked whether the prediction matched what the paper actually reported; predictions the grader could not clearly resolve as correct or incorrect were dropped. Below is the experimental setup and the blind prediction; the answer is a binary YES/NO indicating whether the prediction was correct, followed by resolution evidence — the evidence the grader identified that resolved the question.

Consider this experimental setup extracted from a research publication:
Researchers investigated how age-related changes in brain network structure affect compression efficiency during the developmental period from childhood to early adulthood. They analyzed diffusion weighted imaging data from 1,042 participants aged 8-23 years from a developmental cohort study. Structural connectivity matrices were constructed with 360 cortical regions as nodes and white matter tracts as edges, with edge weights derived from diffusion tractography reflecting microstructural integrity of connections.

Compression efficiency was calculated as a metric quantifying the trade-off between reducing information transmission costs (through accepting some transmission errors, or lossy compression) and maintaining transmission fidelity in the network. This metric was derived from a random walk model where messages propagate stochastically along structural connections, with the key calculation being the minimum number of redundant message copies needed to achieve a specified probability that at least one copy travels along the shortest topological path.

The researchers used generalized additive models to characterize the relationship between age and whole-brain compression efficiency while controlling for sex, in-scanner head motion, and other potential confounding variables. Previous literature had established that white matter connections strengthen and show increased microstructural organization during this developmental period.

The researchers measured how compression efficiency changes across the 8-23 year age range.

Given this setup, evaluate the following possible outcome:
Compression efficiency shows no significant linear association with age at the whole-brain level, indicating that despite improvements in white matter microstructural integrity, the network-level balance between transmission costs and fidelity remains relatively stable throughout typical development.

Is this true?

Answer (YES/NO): NO